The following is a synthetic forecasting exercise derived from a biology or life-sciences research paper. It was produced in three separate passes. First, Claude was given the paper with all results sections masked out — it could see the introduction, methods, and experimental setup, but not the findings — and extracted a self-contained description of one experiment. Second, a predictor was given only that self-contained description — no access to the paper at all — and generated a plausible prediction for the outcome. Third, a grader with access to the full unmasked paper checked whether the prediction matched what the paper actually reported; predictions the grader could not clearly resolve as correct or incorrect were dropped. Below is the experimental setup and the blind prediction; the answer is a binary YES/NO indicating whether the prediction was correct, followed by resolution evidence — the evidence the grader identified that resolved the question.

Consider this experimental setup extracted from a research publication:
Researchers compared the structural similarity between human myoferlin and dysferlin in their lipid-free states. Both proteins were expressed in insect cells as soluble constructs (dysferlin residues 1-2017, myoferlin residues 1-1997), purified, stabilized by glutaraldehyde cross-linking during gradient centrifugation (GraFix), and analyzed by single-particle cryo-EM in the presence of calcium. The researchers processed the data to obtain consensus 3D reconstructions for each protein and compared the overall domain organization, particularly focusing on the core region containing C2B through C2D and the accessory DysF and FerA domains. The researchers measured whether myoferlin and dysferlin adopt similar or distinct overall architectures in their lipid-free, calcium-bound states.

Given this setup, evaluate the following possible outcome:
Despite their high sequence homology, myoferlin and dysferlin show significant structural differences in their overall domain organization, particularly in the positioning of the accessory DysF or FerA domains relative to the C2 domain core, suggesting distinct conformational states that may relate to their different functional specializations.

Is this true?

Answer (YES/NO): NO